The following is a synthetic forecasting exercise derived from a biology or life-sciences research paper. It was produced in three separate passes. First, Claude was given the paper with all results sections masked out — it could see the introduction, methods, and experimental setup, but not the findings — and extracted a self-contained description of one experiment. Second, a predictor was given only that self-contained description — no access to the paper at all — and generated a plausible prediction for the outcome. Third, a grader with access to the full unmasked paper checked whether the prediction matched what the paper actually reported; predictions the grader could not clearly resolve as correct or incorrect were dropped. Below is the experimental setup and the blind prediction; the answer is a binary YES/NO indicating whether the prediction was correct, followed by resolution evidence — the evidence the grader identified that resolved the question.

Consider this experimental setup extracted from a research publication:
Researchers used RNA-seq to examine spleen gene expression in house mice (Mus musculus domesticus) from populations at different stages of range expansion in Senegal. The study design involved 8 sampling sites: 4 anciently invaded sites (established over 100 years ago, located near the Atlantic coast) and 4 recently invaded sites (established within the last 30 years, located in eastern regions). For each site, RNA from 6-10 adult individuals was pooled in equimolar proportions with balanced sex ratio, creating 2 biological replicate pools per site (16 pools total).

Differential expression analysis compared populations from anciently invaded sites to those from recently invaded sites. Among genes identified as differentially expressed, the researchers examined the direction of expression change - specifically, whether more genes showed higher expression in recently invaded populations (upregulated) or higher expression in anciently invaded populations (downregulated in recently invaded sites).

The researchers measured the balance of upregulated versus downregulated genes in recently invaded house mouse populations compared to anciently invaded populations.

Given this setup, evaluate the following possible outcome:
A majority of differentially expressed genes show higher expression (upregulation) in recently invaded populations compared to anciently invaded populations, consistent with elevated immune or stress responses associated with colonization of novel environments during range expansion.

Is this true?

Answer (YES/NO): YES